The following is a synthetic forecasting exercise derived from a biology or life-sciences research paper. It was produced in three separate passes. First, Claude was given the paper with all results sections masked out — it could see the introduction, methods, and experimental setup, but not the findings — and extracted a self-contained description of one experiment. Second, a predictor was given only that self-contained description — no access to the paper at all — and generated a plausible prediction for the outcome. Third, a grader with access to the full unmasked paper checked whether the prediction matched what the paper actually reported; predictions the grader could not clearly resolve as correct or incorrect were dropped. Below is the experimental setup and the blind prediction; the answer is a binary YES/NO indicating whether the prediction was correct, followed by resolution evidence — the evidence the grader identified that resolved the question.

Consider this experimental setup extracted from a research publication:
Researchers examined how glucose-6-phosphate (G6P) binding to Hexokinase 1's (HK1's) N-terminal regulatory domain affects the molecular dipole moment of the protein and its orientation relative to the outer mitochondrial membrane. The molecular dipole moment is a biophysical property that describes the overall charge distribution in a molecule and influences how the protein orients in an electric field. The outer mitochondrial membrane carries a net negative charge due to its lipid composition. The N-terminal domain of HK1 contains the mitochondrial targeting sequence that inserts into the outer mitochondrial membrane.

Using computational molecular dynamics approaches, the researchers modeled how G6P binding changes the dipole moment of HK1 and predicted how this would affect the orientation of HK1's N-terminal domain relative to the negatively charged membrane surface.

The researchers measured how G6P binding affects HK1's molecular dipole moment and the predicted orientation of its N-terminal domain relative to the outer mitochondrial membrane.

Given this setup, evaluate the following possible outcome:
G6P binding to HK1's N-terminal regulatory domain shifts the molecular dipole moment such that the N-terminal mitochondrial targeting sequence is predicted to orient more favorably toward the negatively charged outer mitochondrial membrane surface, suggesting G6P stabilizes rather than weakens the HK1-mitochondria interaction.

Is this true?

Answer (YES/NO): NO